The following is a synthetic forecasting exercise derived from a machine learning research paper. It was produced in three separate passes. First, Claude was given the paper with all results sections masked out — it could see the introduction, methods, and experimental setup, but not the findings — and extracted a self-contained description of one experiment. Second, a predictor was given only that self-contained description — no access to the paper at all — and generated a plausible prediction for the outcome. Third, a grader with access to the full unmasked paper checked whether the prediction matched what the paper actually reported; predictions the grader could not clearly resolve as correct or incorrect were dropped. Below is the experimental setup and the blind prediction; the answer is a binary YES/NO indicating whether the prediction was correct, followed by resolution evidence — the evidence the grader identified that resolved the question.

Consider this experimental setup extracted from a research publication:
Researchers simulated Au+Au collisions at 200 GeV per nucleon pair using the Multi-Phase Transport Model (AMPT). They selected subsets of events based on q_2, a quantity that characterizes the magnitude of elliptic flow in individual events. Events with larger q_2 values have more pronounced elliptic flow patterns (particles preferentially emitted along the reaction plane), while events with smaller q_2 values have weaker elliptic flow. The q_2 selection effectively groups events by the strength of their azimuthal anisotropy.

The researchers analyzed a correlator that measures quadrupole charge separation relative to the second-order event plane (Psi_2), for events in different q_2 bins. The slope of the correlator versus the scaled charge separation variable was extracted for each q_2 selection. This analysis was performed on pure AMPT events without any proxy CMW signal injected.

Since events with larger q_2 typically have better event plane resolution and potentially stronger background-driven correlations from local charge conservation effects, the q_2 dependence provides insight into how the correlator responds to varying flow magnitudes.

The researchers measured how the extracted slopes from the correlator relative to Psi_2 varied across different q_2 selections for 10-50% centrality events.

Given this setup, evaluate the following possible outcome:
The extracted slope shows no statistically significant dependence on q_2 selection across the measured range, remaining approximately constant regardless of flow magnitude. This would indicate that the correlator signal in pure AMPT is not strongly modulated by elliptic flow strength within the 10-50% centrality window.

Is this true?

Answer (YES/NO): YES